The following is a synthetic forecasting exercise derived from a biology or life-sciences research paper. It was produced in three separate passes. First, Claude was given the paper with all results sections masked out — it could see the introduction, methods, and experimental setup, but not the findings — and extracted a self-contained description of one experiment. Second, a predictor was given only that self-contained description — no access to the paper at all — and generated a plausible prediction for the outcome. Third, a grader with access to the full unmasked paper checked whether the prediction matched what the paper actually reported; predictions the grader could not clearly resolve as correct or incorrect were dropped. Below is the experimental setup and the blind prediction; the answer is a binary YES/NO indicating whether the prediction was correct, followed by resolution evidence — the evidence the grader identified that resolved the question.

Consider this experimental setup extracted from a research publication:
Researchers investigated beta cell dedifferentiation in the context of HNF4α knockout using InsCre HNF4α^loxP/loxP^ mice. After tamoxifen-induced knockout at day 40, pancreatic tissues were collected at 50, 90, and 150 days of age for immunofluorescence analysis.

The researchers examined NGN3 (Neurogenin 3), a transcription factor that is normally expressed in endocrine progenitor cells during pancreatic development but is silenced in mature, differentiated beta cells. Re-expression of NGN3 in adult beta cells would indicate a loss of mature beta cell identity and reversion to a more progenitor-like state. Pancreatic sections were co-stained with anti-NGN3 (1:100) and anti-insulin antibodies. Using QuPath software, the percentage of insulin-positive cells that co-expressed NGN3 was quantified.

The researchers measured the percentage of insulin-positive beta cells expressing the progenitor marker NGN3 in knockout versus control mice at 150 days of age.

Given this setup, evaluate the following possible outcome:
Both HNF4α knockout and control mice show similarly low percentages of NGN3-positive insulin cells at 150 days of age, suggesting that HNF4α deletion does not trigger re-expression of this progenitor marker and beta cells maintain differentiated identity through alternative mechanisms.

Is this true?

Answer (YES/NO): NO